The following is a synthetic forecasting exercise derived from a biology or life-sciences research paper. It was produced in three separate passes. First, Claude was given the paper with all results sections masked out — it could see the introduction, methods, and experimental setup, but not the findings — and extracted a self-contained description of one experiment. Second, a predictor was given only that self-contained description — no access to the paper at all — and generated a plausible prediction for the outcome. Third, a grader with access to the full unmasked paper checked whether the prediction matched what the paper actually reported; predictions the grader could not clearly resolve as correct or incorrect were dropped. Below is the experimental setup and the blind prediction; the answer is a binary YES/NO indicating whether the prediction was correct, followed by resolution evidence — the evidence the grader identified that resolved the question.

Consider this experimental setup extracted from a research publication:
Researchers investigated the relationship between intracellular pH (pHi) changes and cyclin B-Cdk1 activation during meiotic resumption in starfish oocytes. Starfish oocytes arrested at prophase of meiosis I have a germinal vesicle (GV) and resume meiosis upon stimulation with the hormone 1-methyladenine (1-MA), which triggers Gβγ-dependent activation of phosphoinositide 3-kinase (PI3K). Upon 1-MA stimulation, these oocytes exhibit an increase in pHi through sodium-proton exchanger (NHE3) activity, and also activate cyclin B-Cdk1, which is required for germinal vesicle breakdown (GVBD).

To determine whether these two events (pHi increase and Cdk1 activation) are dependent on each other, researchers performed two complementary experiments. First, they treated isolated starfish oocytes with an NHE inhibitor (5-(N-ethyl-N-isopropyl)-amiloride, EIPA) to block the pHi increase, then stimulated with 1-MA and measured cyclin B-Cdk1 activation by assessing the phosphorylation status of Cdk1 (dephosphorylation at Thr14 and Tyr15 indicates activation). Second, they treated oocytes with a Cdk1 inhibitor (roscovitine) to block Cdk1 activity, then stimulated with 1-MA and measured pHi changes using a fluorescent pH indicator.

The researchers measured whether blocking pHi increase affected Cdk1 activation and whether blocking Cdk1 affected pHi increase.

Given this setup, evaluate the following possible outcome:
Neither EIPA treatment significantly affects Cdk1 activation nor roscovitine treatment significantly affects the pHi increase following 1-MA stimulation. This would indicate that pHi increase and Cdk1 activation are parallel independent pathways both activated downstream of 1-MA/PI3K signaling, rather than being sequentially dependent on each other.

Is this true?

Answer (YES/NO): YES